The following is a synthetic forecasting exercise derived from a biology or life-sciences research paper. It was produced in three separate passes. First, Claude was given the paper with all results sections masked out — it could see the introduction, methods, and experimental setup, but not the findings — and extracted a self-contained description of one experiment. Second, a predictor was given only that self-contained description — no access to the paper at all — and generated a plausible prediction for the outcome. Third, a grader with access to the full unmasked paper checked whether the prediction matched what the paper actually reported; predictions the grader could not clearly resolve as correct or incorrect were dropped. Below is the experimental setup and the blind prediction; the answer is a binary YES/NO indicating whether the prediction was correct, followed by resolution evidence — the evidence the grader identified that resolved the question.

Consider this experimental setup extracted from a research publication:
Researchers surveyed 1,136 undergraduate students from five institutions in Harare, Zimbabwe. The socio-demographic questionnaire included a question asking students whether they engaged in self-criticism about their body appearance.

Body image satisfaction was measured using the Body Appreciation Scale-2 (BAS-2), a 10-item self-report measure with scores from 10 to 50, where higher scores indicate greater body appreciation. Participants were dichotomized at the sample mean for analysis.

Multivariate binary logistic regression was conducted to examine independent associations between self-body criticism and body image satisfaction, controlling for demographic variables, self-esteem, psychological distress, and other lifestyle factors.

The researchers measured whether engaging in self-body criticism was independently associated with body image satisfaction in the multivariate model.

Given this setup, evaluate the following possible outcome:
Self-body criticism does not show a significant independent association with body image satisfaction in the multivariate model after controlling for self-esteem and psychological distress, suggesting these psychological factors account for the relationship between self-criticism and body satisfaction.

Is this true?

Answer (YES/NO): NO